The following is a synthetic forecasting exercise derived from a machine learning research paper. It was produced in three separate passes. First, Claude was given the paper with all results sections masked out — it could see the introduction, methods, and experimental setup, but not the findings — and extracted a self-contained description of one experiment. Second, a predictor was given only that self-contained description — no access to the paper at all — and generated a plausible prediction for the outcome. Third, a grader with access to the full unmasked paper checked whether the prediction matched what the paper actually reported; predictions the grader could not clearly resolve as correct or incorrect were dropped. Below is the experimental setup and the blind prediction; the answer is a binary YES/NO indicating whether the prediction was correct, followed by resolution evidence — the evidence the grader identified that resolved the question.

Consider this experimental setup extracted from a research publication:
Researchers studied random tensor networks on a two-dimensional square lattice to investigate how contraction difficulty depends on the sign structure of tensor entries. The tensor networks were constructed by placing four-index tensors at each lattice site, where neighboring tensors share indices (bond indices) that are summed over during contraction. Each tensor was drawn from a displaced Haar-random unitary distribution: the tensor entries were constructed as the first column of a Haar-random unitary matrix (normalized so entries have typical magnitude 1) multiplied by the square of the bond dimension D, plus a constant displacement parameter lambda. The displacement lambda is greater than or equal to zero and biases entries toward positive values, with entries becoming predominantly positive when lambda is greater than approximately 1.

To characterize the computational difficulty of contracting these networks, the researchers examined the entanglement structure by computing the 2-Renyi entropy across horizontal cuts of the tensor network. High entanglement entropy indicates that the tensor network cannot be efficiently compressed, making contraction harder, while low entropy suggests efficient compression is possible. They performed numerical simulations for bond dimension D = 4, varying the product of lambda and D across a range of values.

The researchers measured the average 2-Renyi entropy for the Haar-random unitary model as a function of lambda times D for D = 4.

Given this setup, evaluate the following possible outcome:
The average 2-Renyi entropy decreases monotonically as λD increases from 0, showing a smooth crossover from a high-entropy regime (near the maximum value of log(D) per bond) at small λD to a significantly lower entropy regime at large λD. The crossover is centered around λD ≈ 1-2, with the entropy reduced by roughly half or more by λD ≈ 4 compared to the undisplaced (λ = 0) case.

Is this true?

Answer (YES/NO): NO